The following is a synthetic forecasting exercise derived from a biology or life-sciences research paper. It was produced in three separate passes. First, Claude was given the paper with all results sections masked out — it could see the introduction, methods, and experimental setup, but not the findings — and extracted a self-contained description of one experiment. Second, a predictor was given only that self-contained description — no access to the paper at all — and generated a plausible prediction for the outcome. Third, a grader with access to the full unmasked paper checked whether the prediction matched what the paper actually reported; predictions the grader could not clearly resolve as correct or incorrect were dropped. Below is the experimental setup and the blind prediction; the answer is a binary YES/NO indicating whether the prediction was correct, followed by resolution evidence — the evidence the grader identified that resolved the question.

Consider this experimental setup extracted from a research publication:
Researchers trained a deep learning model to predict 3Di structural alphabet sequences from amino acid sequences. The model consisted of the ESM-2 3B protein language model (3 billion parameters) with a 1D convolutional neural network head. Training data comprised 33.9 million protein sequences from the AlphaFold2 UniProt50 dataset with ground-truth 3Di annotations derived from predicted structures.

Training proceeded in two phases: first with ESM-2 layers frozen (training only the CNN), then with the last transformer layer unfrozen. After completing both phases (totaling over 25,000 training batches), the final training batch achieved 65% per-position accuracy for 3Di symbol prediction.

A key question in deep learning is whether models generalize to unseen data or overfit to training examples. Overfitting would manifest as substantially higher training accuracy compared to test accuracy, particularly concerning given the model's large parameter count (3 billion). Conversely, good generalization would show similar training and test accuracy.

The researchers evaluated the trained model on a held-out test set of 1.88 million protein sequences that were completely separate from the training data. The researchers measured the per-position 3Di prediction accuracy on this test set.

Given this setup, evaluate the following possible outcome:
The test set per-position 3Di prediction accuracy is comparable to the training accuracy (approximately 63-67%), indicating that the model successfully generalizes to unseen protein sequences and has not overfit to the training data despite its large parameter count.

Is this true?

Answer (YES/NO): YES